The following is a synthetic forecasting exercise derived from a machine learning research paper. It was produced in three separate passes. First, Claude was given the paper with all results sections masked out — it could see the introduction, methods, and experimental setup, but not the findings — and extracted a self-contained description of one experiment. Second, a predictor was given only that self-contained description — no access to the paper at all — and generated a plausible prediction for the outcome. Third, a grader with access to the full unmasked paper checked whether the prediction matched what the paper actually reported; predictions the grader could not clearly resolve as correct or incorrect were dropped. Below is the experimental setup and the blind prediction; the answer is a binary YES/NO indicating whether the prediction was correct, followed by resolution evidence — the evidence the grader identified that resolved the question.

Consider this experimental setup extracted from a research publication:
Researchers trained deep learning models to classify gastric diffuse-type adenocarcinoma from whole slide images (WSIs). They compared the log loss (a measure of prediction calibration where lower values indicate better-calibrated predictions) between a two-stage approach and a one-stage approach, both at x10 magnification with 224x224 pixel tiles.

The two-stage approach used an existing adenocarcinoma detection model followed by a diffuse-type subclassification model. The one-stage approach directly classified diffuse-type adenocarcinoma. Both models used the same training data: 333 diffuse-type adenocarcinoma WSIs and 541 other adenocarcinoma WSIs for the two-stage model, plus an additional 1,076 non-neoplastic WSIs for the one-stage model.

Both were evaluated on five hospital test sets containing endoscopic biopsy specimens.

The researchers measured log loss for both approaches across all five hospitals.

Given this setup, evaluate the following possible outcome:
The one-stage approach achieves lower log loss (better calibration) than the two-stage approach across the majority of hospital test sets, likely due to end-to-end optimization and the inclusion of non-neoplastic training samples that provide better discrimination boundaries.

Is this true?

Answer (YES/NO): NO